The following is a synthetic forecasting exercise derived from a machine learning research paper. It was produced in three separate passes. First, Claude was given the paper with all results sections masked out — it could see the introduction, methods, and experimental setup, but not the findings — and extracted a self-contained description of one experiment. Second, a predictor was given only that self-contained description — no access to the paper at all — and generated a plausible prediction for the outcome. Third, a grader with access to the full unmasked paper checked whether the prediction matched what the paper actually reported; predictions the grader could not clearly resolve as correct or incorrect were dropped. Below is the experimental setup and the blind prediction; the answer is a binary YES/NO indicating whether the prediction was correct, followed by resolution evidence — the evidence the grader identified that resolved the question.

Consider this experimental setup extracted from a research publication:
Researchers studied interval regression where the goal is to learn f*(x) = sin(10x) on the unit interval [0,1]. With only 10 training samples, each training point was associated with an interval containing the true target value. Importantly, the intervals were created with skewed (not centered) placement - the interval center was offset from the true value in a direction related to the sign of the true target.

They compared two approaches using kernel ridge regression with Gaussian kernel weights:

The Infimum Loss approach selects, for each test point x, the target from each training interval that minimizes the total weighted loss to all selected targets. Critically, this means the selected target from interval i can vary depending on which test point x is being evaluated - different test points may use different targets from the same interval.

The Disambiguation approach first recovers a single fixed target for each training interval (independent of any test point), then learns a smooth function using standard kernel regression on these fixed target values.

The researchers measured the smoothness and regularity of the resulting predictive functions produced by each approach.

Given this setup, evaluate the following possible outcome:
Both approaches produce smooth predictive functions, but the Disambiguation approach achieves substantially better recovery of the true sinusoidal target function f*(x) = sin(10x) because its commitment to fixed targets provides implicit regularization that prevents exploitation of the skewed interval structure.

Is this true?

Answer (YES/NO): NO